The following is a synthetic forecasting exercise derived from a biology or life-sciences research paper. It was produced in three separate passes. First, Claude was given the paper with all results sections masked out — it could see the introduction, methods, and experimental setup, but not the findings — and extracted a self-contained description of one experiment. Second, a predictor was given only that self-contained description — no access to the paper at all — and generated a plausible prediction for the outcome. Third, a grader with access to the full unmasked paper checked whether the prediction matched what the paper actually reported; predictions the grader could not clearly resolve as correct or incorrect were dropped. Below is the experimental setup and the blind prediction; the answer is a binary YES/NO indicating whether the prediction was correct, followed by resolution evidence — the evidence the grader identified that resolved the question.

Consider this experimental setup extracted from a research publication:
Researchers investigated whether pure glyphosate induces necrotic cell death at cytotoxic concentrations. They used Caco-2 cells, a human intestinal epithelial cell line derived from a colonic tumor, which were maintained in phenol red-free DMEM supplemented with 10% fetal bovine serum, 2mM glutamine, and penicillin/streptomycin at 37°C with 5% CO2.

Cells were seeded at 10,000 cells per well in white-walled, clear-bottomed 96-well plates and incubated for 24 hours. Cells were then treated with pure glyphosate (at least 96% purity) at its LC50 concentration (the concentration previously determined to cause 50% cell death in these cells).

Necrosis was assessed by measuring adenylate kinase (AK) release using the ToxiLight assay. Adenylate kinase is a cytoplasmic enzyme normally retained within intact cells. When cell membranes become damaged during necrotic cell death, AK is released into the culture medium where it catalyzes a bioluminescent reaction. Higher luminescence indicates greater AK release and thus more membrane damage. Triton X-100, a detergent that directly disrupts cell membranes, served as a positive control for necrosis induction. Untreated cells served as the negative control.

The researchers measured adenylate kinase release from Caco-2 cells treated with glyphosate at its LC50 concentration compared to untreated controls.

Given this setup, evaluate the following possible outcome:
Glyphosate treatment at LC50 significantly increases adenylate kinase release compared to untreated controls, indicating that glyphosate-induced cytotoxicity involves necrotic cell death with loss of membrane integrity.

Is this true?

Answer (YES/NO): NO